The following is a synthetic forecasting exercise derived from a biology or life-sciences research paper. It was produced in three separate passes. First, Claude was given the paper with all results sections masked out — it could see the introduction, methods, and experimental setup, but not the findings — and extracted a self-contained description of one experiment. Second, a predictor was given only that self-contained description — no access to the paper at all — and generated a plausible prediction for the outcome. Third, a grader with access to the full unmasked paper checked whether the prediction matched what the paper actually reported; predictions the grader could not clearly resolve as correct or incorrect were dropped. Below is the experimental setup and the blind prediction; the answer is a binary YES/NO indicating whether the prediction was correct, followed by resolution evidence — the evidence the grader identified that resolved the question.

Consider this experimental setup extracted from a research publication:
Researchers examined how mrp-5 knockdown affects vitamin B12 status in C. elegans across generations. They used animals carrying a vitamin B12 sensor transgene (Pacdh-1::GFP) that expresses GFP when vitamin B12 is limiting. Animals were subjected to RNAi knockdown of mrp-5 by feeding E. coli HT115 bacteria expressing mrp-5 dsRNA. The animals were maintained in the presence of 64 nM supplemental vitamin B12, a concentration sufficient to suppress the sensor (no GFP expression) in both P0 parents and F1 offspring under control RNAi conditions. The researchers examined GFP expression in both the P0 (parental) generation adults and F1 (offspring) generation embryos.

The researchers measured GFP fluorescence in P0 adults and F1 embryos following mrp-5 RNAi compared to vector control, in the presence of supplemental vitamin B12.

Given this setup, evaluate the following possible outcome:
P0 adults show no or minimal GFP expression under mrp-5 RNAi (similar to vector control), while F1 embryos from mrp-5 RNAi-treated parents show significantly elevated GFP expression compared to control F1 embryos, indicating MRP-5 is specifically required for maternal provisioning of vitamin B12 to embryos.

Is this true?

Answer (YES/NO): YES